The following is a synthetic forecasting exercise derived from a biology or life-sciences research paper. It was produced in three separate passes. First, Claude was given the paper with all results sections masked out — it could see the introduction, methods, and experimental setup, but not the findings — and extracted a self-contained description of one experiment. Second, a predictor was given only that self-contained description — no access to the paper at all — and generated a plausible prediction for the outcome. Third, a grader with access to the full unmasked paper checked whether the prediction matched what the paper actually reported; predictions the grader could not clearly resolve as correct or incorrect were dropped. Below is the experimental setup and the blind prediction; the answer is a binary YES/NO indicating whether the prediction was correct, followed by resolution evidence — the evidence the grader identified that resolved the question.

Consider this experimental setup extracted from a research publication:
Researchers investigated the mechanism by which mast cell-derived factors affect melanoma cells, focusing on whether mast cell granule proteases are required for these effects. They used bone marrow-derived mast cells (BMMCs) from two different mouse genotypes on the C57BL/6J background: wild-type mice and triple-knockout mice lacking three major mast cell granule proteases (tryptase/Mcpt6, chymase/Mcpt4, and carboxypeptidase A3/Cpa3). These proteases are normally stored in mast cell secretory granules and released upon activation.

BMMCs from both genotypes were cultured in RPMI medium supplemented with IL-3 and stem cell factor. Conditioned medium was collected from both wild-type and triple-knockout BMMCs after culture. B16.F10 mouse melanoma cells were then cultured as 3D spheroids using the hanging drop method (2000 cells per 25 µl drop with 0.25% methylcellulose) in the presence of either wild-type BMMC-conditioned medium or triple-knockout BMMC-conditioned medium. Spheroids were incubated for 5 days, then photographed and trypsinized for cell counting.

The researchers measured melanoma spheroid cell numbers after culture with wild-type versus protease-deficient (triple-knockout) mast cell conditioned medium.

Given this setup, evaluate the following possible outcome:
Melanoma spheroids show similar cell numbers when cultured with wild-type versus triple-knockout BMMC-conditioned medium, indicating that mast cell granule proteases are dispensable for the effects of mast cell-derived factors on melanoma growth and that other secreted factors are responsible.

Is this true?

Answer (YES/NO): NO